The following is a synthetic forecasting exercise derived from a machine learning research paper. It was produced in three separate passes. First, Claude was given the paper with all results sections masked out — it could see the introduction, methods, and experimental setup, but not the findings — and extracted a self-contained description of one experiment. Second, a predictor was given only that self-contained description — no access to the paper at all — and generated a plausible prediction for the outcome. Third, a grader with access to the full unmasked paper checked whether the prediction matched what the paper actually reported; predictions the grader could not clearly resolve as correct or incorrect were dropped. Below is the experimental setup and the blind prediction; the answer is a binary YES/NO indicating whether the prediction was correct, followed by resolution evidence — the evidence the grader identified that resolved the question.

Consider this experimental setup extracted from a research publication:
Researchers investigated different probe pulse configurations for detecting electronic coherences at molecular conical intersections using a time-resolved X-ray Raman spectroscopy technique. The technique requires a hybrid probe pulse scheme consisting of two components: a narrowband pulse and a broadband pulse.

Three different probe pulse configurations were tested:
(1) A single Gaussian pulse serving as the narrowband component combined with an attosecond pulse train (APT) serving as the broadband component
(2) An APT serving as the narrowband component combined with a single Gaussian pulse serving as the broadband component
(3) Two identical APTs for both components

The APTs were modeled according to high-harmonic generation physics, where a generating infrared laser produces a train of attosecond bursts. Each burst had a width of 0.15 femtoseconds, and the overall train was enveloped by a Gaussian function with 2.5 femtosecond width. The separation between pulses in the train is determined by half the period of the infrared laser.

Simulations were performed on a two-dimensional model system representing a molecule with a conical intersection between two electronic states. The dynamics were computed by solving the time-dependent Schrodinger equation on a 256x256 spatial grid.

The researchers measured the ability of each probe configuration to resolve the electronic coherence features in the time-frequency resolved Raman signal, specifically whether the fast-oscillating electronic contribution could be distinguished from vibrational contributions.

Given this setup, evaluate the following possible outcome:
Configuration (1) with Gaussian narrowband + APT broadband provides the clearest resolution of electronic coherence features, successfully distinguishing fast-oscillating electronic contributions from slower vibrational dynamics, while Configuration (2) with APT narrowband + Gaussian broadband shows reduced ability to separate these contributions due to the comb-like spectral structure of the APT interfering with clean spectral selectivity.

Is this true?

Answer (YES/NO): NO